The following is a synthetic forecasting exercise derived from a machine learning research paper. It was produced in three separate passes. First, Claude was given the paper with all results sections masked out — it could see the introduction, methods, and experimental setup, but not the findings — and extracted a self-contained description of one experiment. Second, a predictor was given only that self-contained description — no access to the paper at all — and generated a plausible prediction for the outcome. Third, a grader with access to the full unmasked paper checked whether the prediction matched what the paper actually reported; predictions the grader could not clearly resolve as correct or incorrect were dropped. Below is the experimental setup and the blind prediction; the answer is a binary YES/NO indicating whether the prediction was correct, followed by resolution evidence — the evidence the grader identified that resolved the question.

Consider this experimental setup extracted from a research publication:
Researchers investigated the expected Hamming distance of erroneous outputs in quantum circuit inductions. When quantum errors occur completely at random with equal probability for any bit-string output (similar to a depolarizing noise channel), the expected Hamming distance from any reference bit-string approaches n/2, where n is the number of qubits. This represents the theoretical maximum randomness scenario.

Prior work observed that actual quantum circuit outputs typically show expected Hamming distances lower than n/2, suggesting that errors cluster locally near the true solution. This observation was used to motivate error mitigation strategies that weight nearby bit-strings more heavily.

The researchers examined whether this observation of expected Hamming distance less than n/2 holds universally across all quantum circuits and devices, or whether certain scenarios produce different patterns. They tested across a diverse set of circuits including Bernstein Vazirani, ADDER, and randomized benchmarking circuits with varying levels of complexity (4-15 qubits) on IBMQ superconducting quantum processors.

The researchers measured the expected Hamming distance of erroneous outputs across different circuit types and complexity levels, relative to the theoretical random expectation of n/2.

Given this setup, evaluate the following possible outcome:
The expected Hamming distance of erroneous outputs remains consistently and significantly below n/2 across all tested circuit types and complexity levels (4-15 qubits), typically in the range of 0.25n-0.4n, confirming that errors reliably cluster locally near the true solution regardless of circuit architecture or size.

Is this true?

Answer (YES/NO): NO